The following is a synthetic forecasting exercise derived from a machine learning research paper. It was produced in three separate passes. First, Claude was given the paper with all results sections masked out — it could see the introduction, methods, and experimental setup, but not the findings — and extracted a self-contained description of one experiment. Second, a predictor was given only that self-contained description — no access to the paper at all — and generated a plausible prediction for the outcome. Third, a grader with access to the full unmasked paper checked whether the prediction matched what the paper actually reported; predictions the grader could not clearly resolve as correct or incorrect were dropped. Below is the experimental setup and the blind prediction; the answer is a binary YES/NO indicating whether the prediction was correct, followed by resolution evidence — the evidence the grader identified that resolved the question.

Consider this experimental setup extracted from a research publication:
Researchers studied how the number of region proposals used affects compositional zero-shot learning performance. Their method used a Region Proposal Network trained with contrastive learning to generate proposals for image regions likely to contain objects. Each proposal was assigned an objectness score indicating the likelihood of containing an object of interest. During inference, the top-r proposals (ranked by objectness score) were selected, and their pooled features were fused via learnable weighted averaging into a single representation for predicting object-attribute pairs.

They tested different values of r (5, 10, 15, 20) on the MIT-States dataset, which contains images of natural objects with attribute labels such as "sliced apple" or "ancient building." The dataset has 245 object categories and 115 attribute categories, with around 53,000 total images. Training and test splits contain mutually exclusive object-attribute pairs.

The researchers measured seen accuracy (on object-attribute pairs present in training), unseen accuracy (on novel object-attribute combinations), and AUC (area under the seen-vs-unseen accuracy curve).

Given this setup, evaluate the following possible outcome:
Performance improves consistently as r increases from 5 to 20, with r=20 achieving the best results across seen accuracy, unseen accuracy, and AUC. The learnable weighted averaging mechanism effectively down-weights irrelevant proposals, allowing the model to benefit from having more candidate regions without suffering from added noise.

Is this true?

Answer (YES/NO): NO